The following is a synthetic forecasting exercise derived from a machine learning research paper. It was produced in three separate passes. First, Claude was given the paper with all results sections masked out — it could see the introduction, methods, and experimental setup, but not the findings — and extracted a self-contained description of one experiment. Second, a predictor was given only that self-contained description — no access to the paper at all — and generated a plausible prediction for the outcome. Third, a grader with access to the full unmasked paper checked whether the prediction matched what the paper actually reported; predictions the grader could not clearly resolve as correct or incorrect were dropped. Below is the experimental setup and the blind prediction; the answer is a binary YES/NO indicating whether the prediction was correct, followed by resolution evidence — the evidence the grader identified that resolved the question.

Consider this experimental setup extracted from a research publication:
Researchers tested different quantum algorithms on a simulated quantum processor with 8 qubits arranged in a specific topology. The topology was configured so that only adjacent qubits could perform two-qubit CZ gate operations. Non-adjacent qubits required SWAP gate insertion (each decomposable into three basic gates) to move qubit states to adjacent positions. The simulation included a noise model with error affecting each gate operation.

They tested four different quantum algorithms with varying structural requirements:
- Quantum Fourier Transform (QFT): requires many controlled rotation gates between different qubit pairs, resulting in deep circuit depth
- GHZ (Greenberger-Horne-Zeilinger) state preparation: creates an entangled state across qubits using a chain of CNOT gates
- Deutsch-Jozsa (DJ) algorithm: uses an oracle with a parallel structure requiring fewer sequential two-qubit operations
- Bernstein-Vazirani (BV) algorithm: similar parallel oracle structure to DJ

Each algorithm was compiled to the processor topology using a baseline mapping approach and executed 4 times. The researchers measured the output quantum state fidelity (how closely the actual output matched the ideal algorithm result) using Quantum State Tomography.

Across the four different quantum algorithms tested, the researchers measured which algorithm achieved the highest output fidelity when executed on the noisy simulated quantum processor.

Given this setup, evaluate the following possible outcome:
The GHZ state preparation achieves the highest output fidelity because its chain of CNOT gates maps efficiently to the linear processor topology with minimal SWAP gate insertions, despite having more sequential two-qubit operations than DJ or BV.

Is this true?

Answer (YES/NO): NO